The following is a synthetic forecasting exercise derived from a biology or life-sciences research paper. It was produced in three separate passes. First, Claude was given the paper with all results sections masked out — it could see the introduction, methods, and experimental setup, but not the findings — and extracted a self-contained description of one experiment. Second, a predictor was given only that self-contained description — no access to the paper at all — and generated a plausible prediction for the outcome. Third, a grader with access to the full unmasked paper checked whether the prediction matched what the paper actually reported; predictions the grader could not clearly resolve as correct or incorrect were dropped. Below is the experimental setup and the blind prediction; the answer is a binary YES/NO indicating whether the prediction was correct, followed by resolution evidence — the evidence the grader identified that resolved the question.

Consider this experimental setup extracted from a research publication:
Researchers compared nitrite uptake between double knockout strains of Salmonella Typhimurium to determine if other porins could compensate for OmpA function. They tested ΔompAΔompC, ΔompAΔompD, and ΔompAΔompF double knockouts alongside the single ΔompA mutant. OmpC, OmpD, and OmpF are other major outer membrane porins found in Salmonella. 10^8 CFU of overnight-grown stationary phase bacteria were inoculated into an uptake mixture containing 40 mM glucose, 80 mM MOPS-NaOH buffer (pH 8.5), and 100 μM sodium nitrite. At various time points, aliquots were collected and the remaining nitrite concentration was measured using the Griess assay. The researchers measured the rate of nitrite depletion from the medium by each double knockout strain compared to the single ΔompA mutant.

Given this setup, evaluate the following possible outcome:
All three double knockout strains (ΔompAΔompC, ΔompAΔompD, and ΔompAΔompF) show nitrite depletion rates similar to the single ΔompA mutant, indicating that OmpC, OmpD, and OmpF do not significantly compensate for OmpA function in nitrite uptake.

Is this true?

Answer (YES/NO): NO